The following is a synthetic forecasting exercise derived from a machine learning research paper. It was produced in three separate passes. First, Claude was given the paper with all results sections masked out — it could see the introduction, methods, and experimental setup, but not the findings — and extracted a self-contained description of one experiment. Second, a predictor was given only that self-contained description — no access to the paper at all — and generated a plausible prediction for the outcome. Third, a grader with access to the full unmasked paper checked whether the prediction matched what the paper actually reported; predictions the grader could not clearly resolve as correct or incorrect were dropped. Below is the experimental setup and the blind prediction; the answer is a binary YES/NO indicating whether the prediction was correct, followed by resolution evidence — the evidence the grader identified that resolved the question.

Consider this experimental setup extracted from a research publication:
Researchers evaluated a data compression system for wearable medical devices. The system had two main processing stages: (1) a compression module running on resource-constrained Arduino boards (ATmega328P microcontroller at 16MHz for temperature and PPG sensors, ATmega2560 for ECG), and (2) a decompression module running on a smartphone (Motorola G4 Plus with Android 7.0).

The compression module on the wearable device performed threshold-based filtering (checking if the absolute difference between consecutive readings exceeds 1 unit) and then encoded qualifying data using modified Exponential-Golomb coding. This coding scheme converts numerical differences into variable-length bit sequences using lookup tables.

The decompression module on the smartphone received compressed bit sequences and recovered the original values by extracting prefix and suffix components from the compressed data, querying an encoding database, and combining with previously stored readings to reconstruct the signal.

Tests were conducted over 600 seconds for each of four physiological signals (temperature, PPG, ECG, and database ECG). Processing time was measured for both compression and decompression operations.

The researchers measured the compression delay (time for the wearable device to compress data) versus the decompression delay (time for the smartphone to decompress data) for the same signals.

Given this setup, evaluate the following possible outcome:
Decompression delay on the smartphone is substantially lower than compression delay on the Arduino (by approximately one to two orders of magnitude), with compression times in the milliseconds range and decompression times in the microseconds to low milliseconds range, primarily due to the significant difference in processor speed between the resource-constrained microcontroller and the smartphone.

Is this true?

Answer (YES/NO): NO